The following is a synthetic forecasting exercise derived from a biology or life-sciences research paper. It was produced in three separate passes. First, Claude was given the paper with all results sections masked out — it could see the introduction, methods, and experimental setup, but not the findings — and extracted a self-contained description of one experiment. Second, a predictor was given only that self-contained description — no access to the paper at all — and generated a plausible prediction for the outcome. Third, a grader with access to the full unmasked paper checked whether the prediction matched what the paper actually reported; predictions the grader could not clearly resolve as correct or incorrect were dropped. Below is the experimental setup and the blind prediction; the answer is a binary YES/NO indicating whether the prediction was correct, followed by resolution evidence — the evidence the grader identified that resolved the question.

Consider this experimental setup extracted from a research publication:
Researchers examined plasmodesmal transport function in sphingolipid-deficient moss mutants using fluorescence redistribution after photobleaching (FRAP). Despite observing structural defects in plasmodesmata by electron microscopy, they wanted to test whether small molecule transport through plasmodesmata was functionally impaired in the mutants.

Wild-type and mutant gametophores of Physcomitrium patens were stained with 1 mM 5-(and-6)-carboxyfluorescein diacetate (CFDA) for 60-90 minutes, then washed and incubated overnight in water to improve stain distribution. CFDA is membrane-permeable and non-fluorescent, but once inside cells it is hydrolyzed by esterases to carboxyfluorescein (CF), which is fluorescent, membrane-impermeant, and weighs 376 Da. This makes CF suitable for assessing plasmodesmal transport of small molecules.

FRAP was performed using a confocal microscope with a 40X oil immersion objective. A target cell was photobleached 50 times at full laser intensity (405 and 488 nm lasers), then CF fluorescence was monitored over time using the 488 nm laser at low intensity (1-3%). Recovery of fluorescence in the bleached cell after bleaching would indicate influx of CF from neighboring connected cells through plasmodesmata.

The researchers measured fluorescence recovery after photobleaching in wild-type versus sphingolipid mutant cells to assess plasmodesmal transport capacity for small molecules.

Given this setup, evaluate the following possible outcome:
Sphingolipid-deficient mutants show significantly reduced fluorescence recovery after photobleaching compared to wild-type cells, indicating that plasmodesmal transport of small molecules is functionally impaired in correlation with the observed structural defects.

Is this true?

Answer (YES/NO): NO